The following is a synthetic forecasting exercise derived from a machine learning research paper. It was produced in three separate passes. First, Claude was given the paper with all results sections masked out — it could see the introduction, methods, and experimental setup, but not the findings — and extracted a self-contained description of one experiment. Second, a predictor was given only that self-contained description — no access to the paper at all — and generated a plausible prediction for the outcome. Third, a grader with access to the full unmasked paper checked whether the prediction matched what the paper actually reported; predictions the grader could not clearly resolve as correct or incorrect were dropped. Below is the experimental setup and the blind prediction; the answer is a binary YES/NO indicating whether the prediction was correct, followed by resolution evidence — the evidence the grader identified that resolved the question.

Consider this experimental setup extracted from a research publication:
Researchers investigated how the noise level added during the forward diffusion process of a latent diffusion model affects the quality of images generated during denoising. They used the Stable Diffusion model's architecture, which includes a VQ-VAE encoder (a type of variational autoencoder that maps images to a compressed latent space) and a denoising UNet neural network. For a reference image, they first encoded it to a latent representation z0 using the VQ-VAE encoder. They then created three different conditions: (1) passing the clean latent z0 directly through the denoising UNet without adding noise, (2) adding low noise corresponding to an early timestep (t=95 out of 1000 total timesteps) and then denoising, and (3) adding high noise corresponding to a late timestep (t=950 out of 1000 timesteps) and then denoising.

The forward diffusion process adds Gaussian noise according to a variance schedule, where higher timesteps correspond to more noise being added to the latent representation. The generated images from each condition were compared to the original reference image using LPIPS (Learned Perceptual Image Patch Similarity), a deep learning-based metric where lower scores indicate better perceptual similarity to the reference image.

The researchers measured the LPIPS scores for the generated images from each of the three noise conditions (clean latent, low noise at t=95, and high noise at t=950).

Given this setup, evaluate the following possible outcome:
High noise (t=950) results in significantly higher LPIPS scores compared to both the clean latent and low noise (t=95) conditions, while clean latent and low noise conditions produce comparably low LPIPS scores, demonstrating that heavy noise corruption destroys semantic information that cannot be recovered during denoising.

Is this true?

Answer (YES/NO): YES